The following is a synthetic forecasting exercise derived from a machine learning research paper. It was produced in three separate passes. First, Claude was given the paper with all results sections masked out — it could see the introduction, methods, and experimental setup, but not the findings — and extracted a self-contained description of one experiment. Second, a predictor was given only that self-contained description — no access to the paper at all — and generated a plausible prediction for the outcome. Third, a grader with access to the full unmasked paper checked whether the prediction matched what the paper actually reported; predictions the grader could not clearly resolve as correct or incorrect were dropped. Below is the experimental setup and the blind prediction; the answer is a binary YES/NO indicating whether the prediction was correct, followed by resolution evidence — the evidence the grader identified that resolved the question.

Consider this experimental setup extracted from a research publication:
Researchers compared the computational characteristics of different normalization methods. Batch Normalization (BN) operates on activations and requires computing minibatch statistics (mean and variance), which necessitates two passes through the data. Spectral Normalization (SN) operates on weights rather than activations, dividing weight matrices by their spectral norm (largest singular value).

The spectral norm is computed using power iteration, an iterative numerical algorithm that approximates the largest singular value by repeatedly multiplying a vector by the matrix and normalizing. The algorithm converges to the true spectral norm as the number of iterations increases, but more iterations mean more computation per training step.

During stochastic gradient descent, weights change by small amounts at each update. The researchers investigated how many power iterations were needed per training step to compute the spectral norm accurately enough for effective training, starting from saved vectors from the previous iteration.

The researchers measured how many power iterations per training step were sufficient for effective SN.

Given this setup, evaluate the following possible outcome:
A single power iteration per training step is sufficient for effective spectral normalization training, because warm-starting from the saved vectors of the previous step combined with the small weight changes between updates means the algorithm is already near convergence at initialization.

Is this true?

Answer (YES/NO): YES